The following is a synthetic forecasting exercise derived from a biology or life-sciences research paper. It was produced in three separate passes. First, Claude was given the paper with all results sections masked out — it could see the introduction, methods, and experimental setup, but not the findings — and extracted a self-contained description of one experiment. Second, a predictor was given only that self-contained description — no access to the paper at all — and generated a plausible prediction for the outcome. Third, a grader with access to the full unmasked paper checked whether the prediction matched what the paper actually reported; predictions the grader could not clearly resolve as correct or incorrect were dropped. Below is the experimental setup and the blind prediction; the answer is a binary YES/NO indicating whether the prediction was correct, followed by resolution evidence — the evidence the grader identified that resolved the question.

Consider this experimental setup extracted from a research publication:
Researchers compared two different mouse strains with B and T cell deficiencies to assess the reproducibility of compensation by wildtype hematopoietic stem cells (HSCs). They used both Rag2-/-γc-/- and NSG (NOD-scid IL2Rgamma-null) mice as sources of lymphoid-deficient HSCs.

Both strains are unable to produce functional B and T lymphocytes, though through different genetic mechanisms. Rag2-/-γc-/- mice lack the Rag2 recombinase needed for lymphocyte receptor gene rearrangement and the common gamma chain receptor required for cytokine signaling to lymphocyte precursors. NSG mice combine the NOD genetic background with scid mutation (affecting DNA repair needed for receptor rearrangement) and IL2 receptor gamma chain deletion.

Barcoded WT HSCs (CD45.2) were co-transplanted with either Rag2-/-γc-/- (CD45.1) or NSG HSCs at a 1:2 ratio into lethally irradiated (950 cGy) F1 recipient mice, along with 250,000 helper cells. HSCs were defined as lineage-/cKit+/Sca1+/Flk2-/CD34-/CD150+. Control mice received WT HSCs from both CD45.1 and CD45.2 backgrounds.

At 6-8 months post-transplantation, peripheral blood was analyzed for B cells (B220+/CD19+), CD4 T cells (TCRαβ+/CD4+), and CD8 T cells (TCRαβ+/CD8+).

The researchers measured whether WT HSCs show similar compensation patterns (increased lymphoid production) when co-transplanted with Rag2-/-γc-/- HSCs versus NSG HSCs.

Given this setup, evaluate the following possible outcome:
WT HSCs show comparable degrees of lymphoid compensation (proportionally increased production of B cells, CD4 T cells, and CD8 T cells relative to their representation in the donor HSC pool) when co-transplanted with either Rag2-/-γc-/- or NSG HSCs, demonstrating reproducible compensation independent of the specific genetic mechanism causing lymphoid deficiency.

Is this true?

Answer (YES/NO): YES